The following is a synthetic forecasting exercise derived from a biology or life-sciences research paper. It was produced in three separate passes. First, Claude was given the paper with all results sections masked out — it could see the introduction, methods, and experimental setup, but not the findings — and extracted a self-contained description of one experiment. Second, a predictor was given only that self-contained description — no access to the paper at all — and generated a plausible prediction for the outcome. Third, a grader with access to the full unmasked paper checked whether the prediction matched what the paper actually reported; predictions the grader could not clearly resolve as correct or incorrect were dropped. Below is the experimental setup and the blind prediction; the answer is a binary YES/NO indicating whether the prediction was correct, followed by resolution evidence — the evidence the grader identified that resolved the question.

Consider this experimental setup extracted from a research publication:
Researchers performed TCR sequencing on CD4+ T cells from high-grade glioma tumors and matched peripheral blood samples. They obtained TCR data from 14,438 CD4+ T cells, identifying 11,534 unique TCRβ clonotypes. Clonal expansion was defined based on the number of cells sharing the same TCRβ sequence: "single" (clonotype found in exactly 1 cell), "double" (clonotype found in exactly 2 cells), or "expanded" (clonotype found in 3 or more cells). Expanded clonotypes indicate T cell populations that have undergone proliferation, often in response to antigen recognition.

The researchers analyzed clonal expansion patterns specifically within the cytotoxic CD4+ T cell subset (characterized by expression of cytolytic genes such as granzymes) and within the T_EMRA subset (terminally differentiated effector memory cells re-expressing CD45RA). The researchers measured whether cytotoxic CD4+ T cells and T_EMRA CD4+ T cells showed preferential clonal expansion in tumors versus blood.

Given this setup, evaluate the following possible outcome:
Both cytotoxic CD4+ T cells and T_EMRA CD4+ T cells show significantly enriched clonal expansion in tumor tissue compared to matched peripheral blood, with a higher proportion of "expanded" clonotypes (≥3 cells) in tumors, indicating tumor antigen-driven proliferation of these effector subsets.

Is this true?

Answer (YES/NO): NO